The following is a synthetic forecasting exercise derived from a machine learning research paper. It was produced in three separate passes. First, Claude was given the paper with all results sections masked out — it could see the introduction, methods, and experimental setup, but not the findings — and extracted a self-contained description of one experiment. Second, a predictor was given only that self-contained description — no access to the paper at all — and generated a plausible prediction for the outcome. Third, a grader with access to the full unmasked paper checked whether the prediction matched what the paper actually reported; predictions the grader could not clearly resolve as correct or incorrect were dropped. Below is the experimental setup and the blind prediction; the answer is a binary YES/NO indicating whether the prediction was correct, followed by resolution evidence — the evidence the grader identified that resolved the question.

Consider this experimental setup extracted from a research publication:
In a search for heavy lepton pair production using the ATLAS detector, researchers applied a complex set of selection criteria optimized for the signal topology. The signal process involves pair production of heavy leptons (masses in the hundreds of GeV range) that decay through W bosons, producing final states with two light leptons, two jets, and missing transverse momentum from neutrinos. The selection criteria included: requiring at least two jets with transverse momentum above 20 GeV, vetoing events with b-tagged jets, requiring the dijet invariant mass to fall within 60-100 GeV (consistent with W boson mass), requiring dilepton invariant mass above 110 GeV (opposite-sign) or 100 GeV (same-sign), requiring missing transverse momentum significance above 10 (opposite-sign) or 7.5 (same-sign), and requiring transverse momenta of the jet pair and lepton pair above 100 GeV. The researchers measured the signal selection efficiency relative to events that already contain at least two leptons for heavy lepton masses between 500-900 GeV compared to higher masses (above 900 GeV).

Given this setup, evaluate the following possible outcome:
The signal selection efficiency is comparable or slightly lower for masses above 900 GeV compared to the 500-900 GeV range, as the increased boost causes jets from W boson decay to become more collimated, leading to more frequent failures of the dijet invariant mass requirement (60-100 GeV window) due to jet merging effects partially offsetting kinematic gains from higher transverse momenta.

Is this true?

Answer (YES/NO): YES